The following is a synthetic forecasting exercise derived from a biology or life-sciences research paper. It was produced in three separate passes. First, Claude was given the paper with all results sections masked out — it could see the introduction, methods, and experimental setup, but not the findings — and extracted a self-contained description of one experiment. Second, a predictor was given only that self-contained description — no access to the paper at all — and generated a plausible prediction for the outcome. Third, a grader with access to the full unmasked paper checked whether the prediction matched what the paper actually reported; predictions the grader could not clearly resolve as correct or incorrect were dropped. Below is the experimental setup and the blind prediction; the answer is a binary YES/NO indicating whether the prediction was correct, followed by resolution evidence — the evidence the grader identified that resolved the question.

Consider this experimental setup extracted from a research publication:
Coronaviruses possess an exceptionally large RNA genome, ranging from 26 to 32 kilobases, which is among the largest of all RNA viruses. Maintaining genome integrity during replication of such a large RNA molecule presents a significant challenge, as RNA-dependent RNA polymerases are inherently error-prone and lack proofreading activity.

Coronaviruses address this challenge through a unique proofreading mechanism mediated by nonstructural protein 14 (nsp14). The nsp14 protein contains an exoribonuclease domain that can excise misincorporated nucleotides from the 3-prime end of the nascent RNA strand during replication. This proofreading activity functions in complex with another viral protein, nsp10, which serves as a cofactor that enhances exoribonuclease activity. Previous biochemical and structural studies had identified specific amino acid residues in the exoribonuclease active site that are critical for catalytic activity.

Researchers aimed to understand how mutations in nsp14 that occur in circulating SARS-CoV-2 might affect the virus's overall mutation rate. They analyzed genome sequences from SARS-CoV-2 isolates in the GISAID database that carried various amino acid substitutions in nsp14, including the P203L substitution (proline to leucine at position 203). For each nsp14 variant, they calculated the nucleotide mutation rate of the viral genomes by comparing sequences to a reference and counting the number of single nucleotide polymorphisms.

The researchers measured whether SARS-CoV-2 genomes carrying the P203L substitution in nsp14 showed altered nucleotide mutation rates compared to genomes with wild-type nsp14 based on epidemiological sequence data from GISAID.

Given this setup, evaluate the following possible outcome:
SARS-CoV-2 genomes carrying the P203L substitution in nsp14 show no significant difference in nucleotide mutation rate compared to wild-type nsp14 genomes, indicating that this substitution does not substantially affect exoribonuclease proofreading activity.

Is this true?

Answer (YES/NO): NO